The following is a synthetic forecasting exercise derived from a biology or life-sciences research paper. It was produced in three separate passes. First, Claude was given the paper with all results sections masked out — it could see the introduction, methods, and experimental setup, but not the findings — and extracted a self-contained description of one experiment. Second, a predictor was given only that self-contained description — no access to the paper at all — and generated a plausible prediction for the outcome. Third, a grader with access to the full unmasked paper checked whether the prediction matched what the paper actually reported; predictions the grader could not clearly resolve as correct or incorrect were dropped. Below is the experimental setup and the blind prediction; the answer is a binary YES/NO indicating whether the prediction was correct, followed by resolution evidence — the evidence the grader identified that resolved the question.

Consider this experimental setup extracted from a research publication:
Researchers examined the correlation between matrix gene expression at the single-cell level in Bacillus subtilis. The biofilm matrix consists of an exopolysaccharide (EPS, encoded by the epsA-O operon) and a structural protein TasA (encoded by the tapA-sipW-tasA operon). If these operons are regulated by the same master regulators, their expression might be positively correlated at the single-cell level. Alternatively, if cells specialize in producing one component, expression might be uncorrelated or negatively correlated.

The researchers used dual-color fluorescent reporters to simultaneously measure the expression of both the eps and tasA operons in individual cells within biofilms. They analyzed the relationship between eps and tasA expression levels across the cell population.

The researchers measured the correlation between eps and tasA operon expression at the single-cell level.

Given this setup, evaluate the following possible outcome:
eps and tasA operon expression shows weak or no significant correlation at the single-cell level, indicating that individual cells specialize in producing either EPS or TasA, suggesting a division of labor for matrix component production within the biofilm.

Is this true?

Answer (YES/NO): NO